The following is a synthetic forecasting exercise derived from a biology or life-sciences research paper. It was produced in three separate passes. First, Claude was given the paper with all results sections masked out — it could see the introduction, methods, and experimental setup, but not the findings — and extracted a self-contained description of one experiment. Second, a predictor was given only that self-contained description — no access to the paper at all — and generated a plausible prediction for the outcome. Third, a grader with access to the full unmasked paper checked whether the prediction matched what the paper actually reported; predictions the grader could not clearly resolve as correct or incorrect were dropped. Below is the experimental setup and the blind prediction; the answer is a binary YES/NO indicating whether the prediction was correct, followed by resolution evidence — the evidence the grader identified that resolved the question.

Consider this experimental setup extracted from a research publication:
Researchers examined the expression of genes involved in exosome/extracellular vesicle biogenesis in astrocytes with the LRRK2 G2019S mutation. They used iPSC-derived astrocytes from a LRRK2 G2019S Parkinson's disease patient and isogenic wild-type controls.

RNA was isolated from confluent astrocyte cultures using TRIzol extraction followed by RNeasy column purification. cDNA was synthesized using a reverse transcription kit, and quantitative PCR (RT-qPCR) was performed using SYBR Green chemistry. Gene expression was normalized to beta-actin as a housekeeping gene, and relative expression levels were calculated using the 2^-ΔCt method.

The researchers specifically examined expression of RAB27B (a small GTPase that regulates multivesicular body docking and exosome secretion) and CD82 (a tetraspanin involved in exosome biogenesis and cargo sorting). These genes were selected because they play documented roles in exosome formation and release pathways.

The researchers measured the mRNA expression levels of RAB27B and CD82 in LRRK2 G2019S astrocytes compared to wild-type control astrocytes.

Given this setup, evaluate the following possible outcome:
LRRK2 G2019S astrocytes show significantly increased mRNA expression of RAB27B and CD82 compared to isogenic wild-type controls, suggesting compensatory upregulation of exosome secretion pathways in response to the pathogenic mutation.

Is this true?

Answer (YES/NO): YES